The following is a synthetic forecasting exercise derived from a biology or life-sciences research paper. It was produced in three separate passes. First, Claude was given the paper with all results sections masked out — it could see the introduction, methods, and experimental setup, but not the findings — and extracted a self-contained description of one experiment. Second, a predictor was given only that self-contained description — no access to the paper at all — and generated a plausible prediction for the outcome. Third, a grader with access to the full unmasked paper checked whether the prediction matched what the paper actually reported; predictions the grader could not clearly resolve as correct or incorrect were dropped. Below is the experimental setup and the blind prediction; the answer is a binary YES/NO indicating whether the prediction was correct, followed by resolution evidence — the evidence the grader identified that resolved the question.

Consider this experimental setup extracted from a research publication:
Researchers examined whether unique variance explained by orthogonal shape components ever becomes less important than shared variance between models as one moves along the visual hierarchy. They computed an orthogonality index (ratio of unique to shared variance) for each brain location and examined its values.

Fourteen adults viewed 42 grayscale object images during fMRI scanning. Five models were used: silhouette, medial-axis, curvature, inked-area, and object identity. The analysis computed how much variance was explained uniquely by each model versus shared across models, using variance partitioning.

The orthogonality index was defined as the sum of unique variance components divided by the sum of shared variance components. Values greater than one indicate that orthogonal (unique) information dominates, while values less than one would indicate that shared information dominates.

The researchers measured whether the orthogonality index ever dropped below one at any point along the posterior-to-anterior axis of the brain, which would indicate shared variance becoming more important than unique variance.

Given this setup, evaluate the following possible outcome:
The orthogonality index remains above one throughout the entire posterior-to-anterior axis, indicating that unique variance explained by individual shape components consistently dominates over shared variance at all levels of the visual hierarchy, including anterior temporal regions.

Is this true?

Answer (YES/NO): YES